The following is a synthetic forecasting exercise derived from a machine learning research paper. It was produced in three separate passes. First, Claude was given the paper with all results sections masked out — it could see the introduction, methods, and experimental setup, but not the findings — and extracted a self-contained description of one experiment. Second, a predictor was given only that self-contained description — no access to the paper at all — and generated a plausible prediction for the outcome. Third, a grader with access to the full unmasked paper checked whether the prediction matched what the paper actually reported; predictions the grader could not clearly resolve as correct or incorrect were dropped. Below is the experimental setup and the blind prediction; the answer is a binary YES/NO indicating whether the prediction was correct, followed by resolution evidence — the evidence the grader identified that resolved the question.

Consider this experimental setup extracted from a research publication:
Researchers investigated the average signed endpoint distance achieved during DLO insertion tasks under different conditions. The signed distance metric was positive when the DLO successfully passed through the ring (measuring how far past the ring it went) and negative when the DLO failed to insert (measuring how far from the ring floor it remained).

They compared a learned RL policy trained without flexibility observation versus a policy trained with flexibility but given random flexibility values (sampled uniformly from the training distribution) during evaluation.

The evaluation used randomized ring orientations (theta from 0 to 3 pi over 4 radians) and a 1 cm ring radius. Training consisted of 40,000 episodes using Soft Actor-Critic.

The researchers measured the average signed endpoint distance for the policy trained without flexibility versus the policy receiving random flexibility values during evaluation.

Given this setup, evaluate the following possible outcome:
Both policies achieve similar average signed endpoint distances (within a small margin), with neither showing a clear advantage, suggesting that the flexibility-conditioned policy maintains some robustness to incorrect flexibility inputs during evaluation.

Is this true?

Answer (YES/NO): NO